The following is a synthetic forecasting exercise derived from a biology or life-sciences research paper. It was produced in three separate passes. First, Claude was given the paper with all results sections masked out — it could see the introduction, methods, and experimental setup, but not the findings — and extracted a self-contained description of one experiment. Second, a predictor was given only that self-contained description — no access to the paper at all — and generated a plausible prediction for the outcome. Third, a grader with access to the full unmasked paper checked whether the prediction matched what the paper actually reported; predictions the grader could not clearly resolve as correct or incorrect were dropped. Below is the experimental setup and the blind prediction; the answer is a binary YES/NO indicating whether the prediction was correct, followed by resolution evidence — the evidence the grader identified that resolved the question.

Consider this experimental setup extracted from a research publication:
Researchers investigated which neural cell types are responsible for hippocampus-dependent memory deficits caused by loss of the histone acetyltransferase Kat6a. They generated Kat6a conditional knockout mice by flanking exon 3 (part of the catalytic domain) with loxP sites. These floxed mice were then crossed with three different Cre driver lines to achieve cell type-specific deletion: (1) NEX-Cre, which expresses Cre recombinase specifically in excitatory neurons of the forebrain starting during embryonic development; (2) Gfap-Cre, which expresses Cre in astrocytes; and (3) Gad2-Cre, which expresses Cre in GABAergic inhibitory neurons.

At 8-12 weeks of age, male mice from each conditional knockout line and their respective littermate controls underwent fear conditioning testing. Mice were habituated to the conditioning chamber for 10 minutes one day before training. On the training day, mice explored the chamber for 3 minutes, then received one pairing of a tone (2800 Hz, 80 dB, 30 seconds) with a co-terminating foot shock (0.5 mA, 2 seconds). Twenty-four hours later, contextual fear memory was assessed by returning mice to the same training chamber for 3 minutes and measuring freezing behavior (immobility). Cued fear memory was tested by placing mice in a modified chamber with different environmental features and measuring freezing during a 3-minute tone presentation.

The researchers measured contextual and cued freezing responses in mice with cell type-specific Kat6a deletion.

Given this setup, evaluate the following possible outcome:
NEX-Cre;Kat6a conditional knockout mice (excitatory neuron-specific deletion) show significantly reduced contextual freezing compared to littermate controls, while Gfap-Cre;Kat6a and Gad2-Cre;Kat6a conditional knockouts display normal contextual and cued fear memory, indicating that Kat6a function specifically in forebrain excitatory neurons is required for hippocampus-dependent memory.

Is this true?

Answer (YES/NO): YES